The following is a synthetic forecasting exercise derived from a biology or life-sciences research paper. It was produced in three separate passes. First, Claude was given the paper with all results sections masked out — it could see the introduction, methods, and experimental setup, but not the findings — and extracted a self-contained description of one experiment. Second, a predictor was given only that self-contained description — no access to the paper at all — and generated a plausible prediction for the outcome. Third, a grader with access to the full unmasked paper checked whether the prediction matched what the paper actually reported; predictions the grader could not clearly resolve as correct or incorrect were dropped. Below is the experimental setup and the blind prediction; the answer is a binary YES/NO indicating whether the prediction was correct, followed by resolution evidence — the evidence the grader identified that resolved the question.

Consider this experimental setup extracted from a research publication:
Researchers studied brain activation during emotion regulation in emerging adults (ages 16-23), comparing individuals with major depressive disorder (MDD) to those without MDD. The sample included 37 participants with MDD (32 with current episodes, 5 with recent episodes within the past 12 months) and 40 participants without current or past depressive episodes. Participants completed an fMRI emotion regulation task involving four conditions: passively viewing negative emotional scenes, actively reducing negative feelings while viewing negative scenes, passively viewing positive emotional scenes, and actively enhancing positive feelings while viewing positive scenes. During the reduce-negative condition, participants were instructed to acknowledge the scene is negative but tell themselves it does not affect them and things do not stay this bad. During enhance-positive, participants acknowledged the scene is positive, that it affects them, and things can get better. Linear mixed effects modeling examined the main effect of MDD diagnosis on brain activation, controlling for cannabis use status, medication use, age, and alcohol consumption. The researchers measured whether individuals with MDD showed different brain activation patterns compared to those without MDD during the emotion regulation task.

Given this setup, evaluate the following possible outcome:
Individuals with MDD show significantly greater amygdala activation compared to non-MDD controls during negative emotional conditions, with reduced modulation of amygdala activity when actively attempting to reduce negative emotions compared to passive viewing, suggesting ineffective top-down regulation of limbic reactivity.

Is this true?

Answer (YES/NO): NO